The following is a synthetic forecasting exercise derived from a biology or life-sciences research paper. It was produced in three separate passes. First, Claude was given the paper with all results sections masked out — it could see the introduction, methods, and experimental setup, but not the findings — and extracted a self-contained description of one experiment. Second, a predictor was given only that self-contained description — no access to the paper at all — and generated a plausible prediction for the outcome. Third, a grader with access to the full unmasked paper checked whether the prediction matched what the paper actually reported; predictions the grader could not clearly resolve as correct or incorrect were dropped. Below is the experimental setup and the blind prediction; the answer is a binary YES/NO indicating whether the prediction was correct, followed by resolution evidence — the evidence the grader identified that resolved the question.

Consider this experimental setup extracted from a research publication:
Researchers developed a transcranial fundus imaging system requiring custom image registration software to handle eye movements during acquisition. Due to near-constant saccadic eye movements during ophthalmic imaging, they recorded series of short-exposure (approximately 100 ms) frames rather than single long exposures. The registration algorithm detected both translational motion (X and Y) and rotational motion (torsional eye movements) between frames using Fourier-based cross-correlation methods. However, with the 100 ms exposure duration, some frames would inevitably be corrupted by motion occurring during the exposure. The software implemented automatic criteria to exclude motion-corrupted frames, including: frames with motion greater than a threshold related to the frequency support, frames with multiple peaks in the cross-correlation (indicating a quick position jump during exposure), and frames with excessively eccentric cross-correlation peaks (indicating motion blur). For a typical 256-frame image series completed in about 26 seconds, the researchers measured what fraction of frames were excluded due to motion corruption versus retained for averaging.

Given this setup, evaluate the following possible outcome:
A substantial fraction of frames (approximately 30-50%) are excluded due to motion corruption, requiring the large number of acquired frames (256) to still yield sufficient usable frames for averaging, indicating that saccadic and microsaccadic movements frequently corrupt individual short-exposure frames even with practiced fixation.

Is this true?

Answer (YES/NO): NO